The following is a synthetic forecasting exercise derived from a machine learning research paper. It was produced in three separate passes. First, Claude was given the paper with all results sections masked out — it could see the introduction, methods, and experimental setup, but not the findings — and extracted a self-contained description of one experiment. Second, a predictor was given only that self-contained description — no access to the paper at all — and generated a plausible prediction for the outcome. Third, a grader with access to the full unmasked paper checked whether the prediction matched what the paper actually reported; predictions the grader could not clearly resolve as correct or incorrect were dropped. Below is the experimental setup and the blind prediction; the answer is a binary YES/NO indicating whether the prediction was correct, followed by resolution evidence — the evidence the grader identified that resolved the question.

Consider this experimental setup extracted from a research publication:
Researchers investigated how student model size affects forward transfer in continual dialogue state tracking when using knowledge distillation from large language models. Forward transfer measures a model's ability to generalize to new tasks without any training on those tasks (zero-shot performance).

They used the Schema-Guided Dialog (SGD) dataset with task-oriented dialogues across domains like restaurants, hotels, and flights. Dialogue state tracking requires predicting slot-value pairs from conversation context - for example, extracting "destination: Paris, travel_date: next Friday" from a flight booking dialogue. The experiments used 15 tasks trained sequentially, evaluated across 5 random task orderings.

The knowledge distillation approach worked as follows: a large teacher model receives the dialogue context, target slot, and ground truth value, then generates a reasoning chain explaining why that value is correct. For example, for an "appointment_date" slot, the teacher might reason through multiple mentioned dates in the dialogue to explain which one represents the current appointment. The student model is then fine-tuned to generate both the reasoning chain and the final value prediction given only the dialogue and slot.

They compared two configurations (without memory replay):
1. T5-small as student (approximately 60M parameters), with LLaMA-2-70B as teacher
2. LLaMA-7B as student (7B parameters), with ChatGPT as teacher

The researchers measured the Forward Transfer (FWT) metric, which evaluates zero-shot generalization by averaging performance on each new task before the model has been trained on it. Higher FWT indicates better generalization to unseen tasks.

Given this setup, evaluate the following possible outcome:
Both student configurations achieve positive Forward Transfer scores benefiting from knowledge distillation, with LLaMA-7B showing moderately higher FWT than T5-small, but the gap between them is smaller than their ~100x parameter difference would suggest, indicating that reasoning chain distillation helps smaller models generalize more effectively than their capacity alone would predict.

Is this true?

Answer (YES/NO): NO